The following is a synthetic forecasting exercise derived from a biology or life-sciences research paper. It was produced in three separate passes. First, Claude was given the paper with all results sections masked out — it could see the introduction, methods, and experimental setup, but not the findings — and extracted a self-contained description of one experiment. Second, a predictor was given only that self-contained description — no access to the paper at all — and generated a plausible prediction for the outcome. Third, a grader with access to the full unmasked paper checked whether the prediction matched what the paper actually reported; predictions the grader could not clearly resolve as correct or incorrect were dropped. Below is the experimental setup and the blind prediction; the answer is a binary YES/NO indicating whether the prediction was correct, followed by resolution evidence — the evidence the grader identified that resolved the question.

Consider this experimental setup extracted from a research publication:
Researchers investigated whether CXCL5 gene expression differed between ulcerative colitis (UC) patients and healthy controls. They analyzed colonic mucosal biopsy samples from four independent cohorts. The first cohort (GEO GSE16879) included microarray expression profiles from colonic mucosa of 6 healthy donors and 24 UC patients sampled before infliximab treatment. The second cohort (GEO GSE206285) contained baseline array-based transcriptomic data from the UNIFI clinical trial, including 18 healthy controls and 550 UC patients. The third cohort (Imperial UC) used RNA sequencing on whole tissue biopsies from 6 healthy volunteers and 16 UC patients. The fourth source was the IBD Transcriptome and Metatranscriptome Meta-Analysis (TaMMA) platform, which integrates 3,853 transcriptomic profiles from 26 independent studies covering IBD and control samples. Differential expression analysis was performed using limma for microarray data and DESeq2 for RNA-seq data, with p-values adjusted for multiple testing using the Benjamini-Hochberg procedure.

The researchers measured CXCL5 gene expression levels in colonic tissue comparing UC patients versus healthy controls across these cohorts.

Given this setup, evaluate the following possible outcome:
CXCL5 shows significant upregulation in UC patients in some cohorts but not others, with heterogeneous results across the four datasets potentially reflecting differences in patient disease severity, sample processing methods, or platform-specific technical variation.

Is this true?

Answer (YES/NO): NO